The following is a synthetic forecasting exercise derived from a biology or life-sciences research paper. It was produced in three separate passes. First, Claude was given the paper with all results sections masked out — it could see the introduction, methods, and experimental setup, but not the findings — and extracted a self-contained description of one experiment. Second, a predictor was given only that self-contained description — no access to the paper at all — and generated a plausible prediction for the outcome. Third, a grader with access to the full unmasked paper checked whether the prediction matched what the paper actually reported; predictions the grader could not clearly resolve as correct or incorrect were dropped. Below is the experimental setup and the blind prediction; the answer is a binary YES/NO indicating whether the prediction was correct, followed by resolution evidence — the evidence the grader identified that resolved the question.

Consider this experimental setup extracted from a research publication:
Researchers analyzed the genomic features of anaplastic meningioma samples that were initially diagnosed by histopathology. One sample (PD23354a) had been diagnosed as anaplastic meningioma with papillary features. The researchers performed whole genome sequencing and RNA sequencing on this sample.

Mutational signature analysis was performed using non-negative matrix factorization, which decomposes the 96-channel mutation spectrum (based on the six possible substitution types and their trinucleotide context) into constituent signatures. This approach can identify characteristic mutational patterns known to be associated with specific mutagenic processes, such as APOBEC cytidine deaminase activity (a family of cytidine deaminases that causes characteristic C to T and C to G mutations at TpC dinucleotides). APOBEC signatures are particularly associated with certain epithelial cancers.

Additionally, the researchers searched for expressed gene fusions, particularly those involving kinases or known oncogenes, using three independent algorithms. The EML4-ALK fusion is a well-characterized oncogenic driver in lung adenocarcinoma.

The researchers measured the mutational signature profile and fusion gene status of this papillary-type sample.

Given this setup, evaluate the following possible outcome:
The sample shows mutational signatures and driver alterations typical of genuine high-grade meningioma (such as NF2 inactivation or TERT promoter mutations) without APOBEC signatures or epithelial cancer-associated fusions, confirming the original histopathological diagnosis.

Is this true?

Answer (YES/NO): NO